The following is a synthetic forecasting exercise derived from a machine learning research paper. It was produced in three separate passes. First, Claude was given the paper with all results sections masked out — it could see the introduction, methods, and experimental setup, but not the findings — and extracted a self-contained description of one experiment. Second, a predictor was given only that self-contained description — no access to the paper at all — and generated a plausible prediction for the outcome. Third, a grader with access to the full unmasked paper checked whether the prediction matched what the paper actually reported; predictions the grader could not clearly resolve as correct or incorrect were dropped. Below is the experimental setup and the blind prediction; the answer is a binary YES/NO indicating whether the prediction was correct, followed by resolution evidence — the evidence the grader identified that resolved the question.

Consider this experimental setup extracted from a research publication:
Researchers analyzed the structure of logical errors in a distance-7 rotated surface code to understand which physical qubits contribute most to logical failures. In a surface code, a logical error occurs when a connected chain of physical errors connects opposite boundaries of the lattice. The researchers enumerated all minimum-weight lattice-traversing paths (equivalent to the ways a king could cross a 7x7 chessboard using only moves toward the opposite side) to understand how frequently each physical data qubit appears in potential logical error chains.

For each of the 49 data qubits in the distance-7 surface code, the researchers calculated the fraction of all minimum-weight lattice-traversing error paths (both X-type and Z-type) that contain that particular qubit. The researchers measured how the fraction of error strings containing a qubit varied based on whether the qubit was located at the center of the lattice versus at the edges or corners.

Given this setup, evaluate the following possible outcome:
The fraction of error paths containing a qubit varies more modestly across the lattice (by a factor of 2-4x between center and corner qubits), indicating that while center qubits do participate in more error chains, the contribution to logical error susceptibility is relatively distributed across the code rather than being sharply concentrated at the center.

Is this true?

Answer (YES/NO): YES